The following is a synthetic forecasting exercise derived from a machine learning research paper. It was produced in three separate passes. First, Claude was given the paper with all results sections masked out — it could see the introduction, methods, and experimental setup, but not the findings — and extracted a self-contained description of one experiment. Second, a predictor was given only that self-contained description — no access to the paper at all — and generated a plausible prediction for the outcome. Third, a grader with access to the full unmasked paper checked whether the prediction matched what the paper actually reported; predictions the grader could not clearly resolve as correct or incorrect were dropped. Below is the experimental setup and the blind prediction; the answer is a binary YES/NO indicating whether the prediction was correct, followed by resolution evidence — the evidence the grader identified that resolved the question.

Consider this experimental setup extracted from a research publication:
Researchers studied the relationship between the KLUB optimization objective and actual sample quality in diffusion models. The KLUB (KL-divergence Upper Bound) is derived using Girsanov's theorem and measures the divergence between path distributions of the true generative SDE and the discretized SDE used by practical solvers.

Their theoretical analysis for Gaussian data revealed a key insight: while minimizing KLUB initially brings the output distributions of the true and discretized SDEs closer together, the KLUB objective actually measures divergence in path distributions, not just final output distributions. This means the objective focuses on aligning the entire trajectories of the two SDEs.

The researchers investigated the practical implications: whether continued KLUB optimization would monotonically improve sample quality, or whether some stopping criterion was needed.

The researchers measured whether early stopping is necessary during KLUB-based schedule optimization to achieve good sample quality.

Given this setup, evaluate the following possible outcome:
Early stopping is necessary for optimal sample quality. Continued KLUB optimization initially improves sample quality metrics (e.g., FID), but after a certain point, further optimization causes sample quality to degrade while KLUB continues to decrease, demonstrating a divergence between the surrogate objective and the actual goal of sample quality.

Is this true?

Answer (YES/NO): YES